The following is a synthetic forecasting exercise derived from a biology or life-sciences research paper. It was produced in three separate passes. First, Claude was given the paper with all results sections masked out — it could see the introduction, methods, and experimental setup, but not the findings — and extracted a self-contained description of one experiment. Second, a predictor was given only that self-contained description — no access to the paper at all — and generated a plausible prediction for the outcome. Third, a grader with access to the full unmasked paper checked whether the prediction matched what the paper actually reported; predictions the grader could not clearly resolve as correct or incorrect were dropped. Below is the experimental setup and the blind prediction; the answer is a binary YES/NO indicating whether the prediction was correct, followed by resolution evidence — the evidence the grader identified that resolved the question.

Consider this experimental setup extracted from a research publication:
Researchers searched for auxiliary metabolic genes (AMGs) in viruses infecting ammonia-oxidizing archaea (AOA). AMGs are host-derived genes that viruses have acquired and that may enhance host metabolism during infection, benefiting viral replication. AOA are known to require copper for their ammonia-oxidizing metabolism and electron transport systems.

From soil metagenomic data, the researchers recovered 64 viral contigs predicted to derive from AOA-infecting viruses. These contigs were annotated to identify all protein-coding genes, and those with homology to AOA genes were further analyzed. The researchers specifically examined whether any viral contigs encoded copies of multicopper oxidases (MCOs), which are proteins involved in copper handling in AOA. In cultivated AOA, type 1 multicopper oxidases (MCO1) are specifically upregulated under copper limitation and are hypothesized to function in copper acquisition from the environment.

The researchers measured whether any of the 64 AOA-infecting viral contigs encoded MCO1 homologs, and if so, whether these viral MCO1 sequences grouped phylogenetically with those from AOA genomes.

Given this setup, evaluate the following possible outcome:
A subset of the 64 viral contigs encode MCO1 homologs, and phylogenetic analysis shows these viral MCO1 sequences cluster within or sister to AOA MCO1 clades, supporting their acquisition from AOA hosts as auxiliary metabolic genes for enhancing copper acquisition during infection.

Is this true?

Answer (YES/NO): YES